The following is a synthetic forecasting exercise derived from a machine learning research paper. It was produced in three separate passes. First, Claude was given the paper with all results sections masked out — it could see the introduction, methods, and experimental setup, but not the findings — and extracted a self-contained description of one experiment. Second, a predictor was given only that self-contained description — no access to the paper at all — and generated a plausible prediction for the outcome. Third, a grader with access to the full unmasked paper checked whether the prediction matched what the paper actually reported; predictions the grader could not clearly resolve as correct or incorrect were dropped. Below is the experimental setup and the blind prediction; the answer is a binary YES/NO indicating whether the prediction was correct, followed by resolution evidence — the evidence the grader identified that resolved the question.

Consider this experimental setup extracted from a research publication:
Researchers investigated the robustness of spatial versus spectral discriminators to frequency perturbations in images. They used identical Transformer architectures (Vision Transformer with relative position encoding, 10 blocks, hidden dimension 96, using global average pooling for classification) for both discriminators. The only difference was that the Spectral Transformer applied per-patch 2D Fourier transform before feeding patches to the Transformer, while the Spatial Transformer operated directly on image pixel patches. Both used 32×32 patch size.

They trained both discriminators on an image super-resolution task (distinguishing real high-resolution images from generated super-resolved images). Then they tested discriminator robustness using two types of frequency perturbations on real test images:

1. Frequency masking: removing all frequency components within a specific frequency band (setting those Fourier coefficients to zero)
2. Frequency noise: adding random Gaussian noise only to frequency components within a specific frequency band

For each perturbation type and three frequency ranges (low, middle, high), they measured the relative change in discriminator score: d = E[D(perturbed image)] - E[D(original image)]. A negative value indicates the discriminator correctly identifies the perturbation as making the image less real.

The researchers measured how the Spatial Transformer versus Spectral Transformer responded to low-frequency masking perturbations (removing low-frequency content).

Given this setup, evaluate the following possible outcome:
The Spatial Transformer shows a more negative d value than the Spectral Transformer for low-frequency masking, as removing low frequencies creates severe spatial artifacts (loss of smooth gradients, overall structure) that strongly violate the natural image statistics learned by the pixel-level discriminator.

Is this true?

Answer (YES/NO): YES